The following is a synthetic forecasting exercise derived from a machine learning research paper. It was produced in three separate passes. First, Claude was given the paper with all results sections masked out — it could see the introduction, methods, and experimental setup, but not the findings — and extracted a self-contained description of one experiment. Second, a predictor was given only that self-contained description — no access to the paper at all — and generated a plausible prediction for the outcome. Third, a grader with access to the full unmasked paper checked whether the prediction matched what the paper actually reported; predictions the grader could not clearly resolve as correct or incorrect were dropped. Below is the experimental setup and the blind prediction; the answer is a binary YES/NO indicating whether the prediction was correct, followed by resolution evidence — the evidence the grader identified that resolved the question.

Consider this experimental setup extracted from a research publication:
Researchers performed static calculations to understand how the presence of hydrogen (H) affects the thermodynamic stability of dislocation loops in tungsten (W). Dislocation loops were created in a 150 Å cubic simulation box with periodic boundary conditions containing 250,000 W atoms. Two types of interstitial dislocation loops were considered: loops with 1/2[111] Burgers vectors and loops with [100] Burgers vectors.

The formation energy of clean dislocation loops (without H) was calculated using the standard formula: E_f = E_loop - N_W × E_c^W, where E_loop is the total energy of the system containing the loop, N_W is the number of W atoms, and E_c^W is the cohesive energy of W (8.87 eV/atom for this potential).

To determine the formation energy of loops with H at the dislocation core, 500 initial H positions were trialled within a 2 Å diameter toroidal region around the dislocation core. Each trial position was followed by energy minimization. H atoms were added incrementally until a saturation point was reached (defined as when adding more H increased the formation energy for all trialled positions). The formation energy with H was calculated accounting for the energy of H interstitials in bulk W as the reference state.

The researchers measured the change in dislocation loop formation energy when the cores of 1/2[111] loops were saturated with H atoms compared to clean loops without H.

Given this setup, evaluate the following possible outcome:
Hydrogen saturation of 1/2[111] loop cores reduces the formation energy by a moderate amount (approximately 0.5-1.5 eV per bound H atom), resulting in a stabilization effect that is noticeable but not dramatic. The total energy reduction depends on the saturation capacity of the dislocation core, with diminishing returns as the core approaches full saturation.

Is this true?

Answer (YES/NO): NO